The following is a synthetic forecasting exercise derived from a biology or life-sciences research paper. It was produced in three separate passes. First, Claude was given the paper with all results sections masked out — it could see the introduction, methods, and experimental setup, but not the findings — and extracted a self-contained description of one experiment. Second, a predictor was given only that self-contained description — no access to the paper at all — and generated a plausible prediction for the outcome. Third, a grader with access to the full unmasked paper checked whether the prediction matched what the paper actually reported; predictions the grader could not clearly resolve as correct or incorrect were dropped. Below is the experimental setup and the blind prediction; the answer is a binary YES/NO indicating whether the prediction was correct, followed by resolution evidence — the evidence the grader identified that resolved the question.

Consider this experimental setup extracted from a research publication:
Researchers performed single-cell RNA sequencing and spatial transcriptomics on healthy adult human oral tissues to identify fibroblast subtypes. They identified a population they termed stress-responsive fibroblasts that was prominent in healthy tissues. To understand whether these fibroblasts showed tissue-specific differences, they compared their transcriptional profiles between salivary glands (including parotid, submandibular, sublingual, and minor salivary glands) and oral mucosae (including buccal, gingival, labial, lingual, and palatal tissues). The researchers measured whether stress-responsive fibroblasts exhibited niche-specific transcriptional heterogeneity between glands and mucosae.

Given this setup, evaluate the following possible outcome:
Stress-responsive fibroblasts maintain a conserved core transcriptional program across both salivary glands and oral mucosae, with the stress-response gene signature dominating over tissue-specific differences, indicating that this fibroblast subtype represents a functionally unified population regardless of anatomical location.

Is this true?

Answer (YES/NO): NO